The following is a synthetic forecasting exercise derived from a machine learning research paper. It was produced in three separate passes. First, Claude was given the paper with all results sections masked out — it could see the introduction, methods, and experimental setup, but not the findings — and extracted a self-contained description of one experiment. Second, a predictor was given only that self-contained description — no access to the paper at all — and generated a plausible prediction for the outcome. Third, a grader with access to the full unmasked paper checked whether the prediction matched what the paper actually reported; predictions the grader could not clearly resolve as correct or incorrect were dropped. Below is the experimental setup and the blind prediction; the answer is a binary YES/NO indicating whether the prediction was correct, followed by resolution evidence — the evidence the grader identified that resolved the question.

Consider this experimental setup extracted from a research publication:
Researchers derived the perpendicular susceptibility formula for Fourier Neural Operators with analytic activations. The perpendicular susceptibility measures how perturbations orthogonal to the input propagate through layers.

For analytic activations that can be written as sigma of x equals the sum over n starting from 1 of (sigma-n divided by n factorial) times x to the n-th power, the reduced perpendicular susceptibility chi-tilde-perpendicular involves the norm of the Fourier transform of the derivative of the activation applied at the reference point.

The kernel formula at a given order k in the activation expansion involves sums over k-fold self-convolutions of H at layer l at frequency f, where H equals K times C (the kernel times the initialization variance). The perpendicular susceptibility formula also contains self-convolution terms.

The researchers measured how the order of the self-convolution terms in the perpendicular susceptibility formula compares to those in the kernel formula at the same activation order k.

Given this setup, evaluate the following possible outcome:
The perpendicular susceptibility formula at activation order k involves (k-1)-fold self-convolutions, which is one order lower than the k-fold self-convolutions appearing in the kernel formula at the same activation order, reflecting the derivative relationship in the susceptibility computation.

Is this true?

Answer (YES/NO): YES